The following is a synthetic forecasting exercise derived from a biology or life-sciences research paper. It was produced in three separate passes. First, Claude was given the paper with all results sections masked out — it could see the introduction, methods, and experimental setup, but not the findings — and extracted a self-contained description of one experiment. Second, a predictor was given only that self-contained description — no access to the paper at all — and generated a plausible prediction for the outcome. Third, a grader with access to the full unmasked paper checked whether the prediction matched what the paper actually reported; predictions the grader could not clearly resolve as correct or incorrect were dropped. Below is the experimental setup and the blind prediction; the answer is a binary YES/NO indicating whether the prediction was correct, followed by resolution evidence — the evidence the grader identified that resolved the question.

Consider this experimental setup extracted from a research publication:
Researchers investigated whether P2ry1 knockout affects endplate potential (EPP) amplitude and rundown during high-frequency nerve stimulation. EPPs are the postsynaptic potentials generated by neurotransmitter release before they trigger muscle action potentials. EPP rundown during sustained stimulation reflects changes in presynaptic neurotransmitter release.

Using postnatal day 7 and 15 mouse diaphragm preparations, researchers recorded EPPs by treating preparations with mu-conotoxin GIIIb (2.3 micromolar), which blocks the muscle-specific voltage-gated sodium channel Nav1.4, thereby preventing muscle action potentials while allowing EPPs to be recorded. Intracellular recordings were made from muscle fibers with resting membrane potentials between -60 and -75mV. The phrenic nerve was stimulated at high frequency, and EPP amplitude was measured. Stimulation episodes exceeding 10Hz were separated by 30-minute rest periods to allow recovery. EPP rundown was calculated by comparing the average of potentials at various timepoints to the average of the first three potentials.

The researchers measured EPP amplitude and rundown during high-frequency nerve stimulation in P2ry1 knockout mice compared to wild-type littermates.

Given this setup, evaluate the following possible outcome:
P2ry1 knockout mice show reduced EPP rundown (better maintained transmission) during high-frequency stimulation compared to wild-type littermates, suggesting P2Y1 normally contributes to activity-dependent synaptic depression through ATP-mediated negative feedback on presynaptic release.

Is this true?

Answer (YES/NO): NO